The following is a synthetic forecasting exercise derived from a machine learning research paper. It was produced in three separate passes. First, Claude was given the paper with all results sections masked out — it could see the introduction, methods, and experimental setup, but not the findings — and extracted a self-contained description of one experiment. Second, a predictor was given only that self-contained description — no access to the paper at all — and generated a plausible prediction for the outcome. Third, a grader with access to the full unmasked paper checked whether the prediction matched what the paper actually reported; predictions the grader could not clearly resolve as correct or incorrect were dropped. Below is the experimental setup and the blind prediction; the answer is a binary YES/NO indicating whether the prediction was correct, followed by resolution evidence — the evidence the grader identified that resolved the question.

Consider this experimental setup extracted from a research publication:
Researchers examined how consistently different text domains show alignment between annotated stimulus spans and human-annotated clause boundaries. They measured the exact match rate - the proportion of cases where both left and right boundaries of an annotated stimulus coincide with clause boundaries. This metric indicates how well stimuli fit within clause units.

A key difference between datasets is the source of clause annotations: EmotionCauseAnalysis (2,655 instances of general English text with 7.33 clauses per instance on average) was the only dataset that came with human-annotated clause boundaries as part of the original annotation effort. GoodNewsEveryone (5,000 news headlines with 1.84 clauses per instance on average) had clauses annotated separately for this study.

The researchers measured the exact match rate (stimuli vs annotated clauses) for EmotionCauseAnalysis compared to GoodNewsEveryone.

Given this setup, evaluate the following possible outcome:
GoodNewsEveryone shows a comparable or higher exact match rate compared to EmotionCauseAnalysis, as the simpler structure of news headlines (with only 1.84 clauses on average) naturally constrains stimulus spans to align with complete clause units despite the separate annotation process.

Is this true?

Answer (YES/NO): YES